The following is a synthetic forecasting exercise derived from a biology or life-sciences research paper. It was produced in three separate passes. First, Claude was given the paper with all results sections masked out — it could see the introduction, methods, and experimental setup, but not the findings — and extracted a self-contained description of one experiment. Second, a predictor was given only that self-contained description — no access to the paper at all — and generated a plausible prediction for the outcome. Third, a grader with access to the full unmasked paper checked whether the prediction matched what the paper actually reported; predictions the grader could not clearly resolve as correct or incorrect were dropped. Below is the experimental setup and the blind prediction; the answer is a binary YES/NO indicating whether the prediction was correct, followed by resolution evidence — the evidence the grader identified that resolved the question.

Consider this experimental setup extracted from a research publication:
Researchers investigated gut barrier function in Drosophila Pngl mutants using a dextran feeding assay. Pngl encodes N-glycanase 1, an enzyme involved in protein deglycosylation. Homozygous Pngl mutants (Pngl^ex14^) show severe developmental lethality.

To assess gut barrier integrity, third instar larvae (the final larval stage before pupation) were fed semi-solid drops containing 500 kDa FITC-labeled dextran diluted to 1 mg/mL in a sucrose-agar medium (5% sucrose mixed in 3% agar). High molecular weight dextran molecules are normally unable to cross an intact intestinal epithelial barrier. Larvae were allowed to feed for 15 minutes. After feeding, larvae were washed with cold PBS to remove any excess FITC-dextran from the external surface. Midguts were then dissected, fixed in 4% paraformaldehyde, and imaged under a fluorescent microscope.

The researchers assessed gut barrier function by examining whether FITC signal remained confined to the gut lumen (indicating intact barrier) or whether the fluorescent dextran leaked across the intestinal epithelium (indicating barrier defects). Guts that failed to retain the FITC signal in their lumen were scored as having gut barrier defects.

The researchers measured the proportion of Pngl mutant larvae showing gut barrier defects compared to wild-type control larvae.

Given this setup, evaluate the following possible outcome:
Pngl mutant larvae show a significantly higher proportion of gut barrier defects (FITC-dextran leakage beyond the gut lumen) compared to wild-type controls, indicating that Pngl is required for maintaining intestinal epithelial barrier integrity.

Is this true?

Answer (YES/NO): YES